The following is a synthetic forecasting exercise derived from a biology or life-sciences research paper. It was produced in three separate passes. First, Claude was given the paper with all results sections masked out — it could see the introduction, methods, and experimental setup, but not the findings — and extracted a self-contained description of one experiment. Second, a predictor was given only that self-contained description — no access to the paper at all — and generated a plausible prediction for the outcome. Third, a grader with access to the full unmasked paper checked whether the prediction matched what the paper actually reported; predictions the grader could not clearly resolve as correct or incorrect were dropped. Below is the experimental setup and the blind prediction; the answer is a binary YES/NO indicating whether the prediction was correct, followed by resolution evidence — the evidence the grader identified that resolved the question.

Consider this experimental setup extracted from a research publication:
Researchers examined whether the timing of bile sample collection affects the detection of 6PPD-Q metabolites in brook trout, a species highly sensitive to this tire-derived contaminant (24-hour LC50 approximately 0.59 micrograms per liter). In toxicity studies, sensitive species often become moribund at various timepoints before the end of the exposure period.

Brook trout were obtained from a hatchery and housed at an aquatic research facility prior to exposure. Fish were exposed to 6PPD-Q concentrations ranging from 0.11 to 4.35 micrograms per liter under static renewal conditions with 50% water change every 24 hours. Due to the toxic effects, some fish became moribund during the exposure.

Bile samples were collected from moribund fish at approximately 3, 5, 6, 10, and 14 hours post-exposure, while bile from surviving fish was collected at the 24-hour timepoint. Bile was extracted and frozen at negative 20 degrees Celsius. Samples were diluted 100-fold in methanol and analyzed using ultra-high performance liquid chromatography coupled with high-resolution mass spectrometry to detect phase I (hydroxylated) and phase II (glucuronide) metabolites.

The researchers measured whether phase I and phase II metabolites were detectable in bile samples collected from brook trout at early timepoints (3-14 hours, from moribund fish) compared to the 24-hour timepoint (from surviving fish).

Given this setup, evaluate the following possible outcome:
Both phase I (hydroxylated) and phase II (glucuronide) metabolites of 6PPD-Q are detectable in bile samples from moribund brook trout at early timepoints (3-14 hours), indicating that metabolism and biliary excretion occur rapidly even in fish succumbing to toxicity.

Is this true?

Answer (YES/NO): NO